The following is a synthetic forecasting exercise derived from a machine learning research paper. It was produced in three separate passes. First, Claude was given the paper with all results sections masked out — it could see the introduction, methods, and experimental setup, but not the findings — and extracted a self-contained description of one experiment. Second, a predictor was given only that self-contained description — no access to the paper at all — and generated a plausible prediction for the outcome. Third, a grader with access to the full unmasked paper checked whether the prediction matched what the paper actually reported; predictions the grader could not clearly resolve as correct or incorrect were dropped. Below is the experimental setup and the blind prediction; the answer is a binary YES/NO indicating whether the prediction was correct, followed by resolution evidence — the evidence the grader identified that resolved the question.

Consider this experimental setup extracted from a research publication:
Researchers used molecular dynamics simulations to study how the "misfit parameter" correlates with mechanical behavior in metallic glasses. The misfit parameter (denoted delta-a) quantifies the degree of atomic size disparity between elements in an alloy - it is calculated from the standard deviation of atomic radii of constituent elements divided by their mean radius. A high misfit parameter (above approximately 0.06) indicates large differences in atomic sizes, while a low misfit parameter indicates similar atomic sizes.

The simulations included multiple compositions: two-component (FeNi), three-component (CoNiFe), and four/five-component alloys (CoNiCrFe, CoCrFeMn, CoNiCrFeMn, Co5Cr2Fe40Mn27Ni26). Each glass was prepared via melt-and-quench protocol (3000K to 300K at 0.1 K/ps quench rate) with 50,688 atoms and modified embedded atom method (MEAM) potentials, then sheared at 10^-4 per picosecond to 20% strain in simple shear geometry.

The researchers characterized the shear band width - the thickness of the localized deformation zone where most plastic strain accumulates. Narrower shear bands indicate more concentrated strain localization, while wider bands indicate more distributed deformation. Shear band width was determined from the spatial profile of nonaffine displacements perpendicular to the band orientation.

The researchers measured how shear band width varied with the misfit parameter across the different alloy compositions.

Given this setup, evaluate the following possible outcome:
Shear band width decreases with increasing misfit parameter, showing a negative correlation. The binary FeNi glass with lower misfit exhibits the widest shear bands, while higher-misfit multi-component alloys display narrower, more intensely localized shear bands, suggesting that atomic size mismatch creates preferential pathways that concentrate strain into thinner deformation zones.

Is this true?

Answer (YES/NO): NO